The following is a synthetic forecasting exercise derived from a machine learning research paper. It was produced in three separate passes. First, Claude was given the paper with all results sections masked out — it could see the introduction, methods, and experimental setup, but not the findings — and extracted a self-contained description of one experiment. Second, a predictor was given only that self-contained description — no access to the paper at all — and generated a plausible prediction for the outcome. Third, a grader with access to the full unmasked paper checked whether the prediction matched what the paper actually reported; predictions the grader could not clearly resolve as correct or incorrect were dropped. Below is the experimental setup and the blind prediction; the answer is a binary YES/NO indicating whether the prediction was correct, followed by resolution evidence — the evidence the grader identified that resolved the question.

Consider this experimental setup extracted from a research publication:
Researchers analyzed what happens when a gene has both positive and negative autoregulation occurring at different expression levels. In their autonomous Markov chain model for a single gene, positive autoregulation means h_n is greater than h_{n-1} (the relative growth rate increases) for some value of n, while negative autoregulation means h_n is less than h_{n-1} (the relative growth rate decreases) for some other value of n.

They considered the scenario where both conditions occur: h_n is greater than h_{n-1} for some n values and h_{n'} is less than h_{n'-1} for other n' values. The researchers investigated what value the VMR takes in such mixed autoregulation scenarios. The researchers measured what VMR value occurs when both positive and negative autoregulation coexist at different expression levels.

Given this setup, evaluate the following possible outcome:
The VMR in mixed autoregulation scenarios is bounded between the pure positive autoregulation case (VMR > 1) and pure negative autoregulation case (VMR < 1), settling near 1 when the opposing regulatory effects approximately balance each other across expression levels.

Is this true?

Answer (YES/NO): NO